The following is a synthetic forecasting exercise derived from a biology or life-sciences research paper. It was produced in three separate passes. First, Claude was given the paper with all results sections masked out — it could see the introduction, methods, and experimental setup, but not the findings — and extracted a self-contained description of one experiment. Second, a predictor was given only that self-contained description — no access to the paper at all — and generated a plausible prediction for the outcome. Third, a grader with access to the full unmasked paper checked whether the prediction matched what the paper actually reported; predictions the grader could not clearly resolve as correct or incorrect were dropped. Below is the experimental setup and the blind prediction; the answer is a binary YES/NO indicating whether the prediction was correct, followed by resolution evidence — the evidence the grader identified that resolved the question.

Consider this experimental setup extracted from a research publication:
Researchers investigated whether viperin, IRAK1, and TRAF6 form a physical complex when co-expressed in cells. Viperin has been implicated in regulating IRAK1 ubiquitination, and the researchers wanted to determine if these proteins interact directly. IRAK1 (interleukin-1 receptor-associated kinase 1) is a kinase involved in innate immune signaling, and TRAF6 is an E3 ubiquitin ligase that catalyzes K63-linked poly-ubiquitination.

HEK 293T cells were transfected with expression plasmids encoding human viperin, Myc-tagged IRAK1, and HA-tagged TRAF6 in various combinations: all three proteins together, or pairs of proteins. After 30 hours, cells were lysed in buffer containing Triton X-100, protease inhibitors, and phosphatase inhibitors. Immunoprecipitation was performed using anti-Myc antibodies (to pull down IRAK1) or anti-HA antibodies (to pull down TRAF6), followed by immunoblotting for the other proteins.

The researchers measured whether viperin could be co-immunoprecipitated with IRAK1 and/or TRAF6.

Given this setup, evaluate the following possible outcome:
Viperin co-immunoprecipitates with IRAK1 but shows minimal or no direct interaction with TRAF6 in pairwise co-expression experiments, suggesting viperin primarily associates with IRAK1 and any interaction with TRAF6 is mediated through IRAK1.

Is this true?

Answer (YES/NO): YES